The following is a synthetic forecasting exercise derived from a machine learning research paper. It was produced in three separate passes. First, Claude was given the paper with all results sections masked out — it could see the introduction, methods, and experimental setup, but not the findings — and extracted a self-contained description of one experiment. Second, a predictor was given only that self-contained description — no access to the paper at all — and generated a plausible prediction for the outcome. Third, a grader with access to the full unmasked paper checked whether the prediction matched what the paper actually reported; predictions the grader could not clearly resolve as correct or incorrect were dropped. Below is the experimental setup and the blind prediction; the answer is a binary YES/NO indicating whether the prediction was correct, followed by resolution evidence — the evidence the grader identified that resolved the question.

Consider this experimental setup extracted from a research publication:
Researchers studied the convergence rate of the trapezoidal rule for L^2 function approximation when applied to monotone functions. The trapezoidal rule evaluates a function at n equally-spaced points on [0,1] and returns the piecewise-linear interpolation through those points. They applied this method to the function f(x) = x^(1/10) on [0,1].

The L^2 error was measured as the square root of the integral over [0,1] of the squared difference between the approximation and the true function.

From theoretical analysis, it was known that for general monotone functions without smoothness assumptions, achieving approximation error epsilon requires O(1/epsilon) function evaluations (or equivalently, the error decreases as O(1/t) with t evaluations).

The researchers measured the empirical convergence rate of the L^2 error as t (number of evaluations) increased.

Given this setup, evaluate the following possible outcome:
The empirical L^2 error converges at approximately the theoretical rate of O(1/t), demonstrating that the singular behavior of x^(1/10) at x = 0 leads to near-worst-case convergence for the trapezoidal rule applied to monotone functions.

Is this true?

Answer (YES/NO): NO